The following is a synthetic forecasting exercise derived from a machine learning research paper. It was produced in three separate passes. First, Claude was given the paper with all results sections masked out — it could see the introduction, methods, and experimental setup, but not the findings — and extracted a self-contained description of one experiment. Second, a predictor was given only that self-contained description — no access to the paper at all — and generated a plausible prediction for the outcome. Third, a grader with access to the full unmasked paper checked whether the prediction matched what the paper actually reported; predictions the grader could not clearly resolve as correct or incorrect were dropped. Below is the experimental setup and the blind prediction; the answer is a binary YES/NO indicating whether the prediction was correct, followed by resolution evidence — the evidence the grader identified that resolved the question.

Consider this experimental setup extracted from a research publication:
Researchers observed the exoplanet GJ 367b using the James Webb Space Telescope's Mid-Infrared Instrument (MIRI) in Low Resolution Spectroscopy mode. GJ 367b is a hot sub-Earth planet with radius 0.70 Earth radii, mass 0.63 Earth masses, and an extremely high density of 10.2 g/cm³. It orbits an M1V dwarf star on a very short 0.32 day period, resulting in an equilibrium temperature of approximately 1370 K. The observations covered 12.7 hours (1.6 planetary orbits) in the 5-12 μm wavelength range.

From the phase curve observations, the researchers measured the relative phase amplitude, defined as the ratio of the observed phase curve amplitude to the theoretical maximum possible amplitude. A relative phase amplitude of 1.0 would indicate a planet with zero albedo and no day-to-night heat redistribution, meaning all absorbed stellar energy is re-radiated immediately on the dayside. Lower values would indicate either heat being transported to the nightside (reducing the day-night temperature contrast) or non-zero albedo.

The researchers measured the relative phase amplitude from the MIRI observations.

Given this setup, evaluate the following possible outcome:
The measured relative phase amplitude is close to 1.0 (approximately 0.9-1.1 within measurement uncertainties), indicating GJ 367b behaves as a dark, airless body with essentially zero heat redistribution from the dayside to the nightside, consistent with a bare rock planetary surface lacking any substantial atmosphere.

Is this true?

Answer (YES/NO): YES